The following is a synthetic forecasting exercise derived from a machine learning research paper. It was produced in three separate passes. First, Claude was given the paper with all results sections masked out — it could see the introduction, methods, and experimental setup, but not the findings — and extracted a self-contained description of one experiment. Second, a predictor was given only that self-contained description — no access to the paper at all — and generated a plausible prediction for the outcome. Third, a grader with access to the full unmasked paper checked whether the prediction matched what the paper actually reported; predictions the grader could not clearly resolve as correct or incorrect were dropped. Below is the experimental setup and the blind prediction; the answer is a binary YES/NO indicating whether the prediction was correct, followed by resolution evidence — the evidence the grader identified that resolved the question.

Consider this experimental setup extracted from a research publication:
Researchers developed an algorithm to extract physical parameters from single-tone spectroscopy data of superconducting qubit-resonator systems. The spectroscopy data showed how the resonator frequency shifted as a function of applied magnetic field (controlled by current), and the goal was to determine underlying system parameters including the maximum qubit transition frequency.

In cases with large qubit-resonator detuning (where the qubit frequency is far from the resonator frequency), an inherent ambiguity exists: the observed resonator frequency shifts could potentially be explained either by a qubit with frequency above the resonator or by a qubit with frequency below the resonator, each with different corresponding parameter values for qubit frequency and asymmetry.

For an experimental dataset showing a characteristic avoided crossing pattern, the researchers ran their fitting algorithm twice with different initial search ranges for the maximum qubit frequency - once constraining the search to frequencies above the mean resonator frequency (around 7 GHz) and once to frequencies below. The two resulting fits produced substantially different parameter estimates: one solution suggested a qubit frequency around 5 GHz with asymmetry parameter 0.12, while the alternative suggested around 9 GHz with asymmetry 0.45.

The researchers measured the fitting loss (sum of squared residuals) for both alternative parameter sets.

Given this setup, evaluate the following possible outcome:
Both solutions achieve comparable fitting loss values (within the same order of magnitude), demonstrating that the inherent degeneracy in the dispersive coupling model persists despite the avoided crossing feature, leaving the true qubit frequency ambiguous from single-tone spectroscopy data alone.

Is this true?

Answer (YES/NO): YES